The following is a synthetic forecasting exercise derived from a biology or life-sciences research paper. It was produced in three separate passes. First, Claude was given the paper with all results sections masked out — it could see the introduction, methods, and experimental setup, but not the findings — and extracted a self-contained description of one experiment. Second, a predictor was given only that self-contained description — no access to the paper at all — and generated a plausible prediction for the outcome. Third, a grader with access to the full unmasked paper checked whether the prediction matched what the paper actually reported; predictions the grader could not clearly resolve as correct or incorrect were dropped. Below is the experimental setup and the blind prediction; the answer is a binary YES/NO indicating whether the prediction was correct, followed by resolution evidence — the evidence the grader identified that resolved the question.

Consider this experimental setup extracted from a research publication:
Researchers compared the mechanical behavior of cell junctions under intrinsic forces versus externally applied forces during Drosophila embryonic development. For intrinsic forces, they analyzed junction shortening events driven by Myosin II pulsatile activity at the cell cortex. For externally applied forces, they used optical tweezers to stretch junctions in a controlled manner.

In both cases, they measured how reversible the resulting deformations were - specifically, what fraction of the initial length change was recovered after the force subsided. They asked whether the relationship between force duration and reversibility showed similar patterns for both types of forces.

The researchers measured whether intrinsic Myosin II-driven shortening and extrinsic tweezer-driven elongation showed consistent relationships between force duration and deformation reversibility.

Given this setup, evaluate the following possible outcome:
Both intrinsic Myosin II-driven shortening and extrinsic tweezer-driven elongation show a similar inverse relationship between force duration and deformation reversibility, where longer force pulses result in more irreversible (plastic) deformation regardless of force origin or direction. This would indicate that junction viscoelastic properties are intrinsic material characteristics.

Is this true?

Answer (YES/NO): YES